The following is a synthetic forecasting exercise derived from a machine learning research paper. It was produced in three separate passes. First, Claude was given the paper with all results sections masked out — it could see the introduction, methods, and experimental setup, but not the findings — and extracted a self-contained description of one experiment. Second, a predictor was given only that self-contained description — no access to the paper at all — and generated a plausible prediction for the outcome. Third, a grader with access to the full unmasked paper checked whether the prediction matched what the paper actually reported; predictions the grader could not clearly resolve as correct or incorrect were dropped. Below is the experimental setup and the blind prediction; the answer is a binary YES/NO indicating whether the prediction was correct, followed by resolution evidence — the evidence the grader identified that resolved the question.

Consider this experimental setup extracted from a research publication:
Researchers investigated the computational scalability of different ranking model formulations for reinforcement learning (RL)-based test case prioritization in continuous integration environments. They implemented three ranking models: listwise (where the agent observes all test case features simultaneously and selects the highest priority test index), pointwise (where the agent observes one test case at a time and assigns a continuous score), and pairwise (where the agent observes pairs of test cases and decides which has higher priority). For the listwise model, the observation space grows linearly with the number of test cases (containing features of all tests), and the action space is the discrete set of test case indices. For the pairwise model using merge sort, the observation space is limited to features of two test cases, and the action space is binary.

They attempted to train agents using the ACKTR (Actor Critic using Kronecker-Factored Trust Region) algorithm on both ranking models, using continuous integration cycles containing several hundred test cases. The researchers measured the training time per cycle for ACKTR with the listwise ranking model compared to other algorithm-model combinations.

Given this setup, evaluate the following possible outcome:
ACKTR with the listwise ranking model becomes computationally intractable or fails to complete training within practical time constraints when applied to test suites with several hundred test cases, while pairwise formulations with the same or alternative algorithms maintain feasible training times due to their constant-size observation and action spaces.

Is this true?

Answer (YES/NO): YES